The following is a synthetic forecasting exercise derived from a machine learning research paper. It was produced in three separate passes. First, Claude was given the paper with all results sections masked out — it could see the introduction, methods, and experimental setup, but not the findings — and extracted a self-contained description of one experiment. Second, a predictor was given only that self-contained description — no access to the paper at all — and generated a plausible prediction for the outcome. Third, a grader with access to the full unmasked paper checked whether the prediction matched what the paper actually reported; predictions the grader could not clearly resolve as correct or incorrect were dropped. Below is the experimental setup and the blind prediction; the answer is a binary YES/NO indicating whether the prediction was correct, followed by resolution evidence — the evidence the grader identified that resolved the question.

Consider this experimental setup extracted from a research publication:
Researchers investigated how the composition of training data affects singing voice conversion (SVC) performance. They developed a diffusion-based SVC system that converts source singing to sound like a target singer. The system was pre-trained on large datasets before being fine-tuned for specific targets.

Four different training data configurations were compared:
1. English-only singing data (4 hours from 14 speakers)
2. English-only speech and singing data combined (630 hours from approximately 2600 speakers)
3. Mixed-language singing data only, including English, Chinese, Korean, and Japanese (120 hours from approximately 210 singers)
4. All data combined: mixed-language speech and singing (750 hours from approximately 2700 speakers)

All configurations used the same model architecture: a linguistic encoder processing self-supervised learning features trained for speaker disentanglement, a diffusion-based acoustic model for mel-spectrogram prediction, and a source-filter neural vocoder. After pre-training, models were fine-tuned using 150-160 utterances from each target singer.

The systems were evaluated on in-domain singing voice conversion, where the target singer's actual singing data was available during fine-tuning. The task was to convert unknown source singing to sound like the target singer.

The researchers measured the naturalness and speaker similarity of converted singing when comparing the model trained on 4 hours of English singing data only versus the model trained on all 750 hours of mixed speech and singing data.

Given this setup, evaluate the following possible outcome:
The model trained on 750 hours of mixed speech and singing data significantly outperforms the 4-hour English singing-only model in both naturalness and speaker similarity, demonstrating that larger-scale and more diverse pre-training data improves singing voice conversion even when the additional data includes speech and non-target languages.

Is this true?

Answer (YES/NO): YES